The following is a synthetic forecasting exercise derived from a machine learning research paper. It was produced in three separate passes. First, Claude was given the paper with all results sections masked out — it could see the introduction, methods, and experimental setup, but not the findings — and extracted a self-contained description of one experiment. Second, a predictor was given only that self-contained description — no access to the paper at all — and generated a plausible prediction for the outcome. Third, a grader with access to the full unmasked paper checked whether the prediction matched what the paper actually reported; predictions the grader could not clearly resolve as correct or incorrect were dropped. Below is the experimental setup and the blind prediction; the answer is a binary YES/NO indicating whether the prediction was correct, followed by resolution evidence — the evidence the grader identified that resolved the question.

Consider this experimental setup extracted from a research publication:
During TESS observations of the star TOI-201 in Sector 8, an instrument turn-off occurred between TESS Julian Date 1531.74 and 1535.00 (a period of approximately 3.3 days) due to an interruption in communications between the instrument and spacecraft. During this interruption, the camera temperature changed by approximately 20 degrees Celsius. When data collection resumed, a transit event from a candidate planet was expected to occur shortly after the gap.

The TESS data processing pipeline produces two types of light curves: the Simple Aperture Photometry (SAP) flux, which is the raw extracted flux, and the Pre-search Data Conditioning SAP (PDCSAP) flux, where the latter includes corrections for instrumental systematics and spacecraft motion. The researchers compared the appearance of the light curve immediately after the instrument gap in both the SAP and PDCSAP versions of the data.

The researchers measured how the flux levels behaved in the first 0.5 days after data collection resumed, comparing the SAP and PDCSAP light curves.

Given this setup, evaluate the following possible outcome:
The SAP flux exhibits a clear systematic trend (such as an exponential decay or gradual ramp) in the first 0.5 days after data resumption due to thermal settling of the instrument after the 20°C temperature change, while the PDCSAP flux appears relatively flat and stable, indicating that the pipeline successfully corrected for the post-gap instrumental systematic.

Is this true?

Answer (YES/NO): NO